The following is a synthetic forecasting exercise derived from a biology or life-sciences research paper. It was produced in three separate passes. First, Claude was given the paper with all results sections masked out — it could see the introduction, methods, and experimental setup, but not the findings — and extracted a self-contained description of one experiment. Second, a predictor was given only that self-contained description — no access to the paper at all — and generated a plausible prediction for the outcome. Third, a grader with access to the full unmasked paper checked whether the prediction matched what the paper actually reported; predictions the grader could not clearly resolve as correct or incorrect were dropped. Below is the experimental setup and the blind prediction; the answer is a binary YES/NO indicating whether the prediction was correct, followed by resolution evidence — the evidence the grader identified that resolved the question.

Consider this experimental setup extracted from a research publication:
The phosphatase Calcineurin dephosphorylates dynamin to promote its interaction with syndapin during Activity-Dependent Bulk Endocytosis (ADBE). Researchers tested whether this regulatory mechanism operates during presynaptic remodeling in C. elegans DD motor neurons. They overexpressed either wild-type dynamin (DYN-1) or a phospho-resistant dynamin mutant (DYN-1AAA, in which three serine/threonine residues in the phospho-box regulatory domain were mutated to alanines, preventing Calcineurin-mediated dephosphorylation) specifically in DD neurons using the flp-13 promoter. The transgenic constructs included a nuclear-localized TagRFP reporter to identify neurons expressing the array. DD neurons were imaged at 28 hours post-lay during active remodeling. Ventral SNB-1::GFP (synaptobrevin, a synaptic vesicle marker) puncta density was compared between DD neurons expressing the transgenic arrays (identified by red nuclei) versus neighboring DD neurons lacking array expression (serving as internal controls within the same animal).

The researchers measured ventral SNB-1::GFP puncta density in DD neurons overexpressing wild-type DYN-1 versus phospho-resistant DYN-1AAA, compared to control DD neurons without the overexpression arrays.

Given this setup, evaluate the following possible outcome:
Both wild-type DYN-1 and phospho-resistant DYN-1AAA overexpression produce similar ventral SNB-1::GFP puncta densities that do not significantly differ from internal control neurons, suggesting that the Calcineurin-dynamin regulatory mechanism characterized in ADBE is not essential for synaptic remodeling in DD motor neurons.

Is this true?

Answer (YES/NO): NO